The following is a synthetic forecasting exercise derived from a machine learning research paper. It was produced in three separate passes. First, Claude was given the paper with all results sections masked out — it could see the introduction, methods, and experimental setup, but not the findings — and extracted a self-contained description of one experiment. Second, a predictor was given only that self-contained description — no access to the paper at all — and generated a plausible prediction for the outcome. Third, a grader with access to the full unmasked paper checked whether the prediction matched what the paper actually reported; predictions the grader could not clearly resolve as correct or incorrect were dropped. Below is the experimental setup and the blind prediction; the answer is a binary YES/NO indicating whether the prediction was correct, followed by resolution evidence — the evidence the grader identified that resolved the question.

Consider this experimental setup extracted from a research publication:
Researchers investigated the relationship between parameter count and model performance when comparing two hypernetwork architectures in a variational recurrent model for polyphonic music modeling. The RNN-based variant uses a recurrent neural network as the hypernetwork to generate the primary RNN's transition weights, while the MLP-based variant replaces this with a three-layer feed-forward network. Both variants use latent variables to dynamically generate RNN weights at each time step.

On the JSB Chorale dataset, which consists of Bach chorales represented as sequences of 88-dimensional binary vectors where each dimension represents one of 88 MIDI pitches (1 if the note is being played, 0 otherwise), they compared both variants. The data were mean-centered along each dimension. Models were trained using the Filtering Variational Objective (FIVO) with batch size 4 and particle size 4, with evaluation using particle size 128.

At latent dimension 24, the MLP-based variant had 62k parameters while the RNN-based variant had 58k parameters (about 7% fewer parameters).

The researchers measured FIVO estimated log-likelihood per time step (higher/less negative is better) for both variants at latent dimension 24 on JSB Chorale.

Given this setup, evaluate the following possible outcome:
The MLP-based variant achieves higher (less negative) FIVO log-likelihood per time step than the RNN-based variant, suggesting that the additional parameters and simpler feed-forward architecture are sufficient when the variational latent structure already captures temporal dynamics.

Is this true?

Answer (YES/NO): YES